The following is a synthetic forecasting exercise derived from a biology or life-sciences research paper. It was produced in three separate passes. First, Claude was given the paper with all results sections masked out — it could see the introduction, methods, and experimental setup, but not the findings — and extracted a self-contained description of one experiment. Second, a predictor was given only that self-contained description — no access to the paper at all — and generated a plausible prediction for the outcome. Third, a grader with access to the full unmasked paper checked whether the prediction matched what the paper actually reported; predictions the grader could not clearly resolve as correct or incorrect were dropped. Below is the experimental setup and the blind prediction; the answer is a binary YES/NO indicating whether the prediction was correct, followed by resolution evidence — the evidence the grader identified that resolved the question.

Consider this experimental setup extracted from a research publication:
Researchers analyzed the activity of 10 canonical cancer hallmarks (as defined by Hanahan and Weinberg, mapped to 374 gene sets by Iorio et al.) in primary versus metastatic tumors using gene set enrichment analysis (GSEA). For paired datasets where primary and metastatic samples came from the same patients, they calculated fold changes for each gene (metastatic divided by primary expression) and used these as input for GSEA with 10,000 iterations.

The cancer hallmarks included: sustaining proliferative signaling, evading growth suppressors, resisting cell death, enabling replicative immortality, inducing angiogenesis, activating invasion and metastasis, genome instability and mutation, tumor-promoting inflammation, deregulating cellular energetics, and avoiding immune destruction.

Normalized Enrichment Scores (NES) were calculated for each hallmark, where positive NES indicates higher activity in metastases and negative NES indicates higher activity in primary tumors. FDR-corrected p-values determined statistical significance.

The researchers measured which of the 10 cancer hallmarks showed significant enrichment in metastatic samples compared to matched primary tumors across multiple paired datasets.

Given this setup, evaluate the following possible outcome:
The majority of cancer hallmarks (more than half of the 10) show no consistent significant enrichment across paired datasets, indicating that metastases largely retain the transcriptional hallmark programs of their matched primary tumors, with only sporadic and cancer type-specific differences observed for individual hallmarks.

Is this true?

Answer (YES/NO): NO